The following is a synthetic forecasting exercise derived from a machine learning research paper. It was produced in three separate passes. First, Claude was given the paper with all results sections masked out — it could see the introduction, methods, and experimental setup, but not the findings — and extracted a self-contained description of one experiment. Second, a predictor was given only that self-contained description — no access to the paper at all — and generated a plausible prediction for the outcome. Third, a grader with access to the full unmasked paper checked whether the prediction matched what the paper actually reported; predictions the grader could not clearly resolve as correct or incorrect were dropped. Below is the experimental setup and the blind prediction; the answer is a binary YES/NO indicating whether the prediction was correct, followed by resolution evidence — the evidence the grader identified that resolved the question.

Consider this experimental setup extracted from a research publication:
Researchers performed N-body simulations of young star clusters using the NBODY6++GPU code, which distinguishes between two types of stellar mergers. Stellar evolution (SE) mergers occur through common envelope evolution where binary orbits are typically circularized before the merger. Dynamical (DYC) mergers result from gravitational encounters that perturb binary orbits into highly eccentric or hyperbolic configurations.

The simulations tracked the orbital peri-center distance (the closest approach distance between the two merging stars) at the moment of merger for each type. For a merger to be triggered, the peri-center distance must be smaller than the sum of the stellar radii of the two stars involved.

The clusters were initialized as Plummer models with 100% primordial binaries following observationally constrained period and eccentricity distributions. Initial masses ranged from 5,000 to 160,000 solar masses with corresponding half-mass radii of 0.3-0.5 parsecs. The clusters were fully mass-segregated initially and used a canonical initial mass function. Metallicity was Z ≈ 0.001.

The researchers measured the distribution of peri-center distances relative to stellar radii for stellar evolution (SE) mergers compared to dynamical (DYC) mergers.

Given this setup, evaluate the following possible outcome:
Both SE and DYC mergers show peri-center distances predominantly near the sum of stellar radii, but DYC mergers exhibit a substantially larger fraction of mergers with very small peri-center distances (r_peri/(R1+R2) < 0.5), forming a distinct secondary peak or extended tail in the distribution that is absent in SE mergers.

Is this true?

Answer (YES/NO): NO